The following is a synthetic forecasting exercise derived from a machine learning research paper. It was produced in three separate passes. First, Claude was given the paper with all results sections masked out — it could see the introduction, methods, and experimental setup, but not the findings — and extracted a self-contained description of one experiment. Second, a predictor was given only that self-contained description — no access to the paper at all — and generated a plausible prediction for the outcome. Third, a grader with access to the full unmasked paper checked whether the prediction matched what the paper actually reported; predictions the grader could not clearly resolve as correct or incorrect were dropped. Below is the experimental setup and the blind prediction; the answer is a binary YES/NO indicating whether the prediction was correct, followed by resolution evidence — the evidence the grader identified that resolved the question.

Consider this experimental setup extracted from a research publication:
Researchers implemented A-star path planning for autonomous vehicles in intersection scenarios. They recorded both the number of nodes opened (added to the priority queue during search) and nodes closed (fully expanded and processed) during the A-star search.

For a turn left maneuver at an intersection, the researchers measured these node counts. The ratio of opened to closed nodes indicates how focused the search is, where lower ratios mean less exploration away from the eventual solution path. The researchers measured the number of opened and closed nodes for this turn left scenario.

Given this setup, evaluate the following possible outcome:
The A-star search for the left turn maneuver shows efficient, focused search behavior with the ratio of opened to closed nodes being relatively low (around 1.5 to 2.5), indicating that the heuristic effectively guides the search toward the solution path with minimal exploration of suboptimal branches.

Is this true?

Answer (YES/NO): NO